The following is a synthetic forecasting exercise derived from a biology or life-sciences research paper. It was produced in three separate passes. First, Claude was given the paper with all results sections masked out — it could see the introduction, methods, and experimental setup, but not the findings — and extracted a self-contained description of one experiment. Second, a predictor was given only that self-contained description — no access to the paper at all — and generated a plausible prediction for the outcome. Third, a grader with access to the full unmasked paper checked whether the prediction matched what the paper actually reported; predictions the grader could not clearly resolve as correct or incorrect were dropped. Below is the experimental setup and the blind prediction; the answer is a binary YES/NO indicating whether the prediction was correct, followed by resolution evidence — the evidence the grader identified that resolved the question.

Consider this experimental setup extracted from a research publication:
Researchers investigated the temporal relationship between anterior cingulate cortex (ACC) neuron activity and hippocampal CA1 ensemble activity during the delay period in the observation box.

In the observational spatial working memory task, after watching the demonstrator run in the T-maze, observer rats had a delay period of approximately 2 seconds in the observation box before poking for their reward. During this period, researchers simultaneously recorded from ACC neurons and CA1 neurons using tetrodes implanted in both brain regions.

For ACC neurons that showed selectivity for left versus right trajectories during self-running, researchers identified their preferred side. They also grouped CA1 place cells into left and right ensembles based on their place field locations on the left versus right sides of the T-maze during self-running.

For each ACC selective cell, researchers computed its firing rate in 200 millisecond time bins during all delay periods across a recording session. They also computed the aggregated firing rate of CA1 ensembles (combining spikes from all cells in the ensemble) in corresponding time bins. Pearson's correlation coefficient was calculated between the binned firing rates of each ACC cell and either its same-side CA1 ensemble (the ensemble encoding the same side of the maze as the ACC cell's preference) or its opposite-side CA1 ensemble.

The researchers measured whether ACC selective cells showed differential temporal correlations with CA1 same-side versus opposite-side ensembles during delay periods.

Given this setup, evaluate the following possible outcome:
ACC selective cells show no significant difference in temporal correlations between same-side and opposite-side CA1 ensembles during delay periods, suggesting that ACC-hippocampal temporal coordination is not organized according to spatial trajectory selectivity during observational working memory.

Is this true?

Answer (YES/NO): NO